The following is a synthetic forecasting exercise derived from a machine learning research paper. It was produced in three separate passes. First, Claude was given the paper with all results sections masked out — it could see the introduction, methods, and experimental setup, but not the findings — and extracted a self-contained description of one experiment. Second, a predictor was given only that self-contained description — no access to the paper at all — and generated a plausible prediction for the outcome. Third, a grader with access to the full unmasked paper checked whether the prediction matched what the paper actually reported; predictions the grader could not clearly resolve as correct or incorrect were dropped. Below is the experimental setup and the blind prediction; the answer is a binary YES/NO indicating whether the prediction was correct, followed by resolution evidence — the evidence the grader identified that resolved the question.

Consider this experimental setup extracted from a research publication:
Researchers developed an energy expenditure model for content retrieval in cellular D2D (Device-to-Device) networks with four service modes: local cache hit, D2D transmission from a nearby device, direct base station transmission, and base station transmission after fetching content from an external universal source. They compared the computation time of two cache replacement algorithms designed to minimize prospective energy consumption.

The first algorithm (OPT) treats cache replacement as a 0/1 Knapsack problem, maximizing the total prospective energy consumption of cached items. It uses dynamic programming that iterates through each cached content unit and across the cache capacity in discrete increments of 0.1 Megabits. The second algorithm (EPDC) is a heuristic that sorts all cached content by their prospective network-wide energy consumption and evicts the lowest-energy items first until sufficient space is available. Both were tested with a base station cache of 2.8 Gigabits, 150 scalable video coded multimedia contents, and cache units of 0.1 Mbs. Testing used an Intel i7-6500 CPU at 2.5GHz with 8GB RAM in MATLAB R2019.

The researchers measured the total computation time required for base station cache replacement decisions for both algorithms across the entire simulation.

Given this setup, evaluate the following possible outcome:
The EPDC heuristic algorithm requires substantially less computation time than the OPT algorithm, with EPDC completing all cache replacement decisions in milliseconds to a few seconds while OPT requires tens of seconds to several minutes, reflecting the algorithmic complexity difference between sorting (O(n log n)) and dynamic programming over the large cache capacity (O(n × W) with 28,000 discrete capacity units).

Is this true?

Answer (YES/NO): NO